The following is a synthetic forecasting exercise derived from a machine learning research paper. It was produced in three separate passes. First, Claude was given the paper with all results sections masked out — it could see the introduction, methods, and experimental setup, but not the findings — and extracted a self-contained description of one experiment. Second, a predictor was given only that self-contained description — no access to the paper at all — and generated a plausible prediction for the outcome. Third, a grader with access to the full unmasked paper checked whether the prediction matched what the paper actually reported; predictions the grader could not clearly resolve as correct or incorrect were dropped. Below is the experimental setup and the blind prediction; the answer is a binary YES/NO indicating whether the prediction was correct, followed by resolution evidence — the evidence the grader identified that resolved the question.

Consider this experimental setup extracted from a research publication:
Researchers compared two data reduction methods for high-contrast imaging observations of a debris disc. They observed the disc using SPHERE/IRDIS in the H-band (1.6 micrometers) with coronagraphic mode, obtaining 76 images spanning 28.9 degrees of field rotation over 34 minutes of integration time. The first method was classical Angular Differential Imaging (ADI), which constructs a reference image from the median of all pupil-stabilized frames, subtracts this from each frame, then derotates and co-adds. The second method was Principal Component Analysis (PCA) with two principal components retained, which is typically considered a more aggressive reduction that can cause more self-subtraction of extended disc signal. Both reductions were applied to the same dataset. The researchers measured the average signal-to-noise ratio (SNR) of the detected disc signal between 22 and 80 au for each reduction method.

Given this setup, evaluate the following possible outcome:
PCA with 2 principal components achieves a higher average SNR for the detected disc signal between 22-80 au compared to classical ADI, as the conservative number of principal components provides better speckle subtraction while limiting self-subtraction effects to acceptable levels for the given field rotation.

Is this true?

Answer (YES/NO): NO